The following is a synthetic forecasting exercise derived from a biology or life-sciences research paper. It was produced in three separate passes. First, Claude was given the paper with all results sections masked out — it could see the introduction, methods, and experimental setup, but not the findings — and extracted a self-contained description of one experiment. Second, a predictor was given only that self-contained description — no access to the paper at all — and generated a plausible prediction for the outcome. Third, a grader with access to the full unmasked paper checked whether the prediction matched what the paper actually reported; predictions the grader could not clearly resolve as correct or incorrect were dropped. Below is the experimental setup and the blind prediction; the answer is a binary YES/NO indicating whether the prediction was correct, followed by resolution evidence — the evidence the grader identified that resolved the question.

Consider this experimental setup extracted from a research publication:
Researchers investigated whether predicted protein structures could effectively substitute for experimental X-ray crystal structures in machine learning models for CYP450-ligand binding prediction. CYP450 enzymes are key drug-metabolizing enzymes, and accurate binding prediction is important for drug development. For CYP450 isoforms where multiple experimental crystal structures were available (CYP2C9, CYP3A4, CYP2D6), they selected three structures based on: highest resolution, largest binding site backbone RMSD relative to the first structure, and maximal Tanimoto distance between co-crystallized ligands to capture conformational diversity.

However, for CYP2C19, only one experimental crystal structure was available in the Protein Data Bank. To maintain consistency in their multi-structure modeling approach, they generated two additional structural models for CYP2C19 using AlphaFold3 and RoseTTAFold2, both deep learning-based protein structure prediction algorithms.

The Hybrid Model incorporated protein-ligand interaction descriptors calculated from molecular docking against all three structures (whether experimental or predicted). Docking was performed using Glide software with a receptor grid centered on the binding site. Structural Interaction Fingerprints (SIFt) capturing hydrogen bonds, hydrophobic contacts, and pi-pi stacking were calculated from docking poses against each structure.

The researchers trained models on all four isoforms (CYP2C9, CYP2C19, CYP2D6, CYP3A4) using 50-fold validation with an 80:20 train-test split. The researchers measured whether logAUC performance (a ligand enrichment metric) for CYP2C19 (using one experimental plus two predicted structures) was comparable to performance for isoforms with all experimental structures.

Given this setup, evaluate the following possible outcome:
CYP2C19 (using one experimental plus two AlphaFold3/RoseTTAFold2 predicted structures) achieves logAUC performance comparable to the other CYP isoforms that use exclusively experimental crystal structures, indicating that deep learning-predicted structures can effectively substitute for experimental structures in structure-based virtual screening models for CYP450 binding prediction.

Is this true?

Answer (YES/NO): NO